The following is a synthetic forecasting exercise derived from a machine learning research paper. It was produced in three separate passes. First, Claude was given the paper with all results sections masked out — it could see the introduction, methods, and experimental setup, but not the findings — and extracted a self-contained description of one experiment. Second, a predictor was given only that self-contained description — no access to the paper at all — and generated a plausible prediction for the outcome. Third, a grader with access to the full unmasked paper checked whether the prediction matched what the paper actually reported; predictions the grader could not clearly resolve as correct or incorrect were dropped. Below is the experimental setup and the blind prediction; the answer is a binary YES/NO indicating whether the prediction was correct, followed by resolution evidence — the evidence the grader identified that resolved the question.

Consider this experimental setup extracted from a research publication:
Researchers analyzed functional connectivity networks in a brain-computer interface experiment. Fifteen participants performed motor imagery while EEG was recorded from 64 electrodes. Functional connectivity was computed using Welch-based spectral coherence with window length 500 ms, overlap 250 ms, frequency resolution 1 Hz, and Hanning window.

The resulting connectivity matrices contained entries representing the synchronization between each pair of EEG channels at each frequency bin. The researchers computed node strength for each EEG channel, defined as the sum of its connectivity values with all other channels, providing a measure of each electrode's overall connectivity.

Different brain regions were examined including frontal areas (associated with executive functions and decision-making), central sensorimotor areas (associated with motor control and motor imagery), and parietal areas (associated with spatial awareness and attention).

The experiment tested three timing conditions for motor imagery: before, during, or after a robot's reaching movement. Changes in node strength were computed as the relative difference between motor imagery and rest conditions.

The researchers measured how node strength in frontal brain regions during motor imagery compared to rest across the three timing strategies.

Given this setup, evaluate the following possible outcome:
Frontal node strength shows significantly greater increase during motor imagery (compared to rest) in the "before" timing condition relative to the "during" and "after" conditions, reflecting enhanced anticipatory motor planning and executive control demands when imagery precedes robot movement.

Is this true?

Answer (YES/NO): NO